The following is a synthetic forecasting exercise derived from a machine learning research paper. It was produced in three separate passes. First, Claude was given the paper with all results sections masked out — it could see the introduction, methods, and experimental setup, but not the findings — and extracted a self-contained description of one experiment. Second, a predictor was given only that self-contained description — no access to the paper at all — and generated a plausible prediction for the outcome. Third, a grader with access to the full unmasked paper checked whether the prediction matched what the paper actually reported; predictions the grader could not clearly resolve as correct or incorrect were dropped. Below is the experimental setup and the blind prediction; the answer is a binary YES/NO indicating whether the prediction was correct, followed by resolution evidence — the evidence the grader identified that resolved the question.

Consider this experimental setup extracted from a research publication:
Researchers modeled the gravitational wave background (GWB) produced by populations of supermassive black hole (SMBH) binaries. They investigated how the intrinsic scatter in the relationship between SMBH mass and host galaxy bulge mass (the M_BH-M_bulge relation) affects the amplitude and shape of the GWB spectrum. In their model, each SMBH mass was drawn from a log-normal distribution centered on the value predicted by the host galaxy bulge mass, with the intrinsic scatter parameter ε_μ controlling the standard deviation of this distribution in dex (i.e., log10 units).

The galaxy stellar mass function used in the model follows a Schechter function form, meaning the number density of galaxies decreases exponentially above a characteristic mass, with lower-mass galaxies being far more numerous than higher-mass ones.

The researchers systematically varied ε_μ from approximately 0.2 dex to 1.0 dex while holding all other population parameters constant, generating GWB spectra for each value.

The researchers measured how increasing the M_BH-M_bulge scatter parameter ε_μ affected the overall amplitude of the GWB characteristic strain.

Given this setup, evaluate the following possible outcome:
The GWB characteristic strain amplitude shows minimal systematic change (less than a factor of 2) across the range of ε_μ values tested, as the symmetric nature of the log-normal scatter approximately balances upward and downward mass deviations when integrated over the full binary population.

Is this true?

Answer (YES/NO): NO